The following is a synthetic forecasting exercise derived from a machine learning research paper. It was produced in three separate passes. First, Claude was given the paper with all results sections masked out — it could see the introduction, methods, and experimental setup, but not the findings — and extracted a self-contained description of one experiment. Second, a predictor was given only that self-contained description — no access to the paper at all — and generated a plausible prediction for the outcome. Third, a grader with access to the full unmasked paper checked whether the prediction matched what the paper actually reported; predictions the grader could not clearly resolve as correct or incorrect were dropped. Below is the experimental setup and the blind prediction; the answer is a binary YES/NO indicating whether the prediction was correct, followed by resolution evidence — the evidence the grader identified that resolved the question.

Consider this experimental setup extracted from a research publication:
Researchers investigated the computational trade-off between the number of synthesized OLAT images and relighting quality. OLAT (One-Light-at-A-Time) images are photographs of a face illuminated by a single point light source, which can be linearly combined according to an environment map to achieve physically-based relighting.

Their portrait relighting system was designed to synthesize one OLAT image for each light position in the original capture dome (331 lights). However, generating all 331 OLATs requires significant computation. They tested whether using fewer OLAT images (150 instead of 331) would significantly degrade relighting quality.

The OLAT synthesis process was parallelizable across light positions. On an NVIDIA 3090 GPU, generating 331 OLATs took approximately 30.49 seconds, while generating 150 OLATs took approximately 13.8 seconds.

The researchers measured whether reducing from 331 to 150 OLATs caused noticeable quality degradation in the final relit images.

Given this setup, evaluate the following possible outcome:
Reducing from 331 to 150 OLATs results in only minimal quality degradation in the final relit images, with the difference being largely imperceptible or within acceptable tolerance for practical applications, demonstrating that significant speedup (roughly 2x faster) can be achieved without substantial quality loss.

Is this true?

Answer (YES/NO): YES